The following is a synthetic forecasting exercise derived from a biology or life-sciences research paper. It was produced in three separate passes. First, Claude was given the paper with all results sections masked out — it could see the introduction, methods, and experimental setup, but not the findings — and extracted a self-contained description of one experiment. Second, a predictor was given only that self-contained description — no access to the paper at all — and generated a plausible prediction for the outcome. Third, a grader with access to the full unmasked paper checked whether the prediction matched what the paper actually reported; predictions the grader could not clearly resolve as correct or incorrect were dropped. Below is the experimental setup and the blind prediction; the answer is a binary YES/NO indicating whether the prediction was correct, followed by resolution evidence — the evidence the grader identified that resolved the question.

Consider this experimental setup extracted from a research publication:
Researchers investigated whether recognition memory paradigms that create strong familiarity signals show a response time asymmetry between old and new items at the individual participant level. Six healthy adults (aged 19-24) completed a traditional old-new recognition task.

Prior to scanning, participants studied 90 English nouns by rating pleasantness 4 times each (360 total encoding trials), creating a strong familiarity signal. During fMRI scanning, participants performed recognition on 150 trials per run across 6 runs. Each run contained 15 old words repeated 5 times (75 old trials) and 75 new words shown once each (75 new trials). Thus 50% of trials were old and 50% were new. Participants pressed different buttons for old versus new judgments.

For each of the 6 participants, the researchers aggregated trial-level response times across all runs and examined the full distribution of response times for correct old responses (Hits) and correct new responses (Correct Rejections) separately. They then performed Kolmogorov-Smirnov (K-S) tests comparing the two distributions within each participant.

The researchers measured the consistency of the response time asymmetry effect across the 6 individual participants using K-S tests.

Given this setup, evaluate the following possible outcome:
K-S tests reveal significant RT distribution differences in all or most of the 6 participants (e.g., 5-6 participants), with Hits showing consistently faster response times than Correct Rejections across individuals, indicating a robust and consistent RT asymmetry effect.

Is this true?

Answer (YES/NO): YES